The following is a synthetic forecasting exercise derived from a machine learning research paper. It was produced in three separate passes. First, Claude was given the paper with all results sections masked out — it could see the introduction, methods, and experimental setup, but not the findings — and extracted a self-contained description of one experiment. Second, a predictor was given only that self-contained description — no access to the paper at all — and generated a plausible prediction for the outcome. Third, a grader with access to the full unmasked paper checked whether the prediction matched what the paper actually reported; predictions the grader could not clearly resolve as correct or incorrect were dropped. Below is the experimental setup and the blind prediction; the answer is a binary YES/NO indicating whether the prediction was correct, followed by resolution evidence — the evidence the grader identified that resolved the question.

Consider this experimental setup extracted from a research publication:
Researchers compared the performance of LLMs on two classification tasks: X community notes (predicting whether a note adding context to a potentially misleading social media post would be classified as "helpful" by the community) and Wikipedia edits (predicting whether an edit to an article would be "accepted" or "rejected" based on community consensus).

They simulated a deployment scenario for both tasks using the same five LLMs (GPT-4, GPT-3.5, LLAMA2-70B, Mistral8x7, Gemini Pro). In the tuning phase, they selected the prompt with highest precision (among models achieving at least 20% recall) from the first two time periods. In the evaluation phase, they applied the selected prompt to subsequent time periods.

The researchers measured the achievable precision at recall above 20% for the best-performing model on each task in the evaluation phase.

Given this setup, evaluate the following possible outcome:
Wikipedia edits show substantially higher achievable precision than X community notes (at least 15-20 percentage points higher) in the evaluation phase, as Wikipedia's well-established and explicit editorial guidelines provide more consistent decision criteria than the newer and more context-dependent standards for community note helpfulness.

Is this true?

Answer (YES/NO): YES